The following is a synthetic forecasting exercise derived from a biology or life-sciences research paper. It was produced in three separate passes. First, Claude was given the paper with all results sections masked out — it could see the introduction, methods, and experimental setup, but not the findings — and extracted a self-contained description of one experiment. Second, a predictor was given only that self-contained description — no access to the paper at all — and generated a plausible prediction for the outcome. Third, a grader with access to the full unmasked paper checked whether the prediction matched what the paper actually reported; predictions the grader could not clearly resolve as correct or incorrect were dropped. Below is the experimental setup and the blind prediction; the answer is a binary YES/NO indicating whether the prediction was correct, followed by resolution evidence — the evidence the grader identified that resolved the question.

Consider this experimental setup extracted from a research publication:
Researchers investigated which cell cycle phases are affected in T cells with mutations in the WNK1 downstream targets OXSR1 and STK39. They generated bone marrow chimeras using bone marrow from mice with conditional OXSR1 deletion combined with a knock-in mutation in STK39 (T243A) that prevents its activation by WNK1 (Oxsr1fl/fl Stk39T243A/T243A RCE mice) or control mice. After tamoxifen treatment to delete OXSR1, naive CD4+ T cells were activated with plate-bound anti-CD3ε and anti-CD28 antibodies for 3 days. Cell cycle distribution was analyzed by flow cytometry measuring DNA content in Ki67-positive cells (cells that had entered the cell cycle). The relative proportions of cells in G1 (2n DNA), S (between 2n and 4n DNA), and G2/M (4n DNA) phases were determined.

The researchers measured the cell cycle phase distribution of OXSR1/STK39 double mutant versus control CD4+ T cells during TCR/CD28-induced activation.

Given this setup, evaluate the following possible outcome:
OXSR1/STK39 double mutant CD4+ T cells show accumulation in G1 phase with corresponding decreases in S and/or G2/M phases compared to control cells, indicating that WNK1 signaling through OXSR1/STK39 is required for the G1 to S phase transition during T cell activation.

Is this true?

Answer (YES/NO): NO